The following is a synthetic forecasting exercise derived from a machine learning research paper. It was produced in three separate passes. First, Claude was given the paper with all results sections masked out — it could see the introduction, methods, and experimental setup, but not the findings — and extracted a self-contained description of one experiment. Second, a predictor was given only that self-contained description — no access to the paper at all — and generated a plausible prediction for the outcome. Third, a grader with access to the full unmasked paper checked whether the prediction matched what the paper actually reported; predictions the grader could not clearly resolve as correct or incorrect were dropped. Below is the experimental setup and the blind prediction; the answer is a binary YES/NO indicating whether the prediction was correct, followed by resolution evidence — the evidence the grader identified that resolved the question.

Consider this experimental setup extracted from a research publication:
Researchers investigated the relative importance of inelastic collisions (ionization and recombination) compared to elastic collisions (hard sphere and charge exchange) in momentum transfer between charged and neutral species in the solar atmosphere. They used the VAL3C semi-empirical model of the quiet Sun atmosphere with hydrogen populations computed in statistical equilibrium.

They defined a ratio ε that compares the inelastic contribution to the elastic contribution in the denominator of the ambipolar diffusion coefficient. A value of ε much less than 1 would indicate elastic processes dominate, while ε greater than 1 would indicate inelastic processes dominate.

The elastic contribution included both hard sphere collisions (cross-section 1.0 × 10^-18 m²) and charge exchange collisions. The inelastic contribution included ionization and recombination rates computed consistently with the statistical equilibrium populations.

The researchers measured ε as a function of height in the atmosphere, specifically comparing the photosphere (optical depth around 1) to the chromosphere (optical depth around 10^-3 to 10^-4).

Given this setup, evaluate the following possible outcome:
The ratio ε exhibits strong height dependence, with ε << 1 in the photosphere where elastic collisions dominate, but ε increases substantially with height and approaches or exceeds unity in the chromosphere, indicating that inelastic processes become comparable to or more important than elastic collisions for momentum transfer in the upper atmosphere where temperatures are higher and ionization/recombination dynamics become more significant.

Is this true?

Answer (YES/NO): NO